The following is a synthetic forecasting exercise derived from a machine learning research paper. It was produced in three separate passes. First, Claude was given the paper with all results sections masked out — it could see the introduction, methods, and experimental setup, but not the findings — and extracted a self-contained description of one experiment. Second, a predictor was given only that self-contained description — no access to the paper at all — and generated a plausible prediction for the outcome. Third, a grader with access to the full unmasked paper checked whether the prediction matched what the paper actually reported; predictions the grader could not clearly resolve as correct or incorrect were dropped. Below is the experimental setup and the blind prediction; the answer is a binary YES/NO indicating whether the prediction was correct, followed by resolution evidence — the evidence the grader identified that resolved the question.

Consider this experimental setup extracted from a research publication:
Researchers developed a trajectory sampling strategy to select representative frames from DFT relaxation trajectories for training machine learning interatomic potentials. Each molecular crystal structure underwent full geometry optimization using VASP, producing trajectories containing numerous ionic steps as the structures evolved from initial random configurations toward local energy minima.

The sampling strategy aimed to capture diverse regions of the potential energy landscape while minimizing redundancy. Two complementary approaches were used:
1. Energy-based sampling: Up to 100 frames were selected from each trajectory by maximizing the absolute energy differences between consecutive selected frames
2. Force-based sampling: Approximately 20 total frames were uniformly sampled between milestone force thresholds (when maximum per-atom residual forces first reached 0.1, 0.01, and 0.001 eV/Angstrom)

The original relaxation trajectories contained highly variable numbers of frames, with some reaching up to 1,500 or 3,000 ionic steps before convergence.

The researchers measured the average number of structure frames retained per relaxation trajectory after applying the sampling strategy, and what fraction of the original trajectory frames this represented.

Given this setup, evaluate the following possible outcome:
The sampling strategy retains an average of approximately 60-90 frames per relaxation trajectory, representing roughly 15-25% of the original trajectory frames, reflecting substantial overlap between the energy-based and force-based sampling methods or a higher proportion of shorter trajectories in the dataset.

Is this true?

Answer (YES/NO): NO